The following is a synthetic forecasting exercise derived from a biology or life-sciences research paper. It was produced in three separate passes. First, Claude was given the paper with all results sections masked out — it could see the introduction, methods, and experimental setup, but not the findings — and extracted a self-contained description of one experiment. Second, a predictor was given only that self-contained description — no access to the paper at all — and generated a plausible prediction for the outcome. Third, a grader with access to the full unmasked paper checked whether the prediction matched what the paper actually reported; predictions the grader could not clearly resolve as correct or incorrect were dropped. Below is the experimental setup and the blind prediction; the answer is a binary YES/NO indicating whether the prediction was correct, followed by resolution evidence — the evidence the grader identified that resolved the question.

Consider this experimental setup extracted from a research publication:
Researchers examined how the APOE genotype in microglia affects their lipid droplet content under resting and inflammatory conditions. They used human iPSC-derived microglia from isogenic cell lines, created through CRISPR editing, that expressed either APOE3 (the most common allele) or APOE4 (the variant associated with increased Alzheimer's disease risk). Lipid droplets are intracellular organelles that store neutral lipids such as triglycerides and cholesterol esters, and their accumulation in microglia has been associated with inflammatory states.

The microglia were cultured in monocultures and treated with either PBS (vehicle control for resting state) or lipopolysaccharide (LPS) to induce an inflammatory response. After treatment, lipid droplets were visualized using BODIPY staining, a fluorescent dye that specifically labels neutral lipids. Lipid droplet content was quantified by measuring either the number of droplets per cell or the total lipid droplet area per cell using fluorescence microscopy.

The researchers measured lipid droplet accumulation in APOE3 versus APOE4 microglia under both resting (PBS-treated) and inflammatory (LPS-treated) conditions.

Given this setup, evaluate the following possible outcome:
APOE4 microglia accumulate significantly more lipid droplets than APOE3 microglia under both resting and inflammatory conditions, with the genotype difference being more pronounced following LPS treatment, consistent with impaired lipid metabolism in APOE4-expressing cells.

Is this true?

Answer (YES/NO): YES